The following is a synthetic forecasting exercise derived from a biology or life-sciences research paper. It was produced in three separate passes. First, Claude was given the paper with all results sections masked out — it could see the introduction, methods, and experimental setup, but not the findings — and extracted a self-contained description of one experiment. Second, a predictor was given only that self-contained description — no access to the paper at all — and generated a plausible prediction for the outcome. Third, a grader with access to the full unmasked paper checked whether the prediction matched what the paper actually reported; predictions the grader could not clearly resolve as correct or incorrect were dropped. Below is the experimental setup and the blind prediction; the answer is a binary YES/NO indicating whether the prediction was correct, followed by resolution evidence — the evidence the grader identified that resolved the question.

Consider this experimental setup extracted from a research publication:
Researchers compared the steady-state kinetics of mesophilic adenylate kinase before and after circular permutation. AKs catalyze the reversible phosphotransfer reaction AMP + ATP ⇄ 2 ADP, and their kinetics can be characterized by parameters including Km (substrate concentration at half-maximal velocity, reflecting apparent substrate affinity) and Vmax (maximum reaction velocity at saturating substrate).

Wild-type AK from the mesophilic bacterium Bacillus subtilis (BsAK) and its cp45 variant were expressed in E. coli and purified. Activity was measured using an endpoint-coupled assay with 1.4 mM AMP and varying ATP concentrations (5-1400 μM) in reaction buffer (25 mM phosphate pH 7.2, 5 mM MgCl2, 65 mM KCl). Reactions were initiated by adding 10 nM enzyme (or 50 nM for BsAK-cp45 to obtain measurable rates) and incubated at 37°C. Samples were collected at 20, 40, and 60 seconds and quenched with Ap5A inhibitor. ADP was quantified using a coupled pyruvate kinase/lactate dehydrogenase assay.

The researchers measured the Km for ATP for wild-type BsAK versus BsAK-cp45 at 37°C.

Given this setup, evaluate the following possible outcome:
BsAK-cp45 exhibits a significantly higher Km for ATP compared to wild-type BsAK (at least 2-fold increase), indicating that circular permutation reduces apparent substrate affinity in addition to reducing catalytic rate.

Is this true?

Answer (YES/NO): NO